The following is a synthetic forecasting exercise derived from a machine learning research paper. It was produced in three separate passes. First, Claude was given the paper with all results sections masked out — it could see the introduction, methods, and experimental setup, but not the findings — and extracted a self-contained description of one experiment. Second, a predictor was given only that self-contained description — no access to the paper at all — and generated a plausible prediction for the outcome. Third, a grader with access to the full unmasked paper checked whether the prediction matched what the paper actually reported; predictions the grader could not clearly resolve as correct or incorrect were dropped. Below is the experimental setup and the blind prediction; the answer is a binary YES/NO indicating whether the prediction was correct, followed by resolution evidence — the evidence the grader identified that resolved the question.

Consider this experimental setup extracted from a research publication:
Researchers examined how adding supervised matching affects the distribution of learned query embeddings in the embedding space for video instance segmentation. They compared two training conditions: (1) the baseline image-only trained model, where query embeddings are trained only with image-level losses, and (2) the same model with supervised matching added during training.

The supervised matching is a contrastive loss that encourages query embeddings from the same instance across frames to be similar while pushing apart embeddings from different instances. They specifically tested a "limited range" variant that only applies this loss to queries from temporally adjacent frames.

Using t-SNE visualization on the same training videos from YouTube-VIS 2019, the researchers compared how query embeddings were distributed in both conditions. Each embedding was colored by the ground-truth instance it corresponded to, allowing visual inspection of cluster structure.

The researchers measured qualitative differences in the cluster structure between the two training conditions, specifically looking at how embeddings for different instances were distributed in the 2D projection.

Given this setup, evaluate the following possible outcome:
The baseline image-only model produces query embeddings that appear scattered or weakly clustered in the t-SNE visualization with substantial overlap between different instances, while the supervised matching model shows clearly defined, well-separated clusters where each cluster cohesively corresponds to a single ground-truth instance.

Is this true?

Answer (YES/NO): NO